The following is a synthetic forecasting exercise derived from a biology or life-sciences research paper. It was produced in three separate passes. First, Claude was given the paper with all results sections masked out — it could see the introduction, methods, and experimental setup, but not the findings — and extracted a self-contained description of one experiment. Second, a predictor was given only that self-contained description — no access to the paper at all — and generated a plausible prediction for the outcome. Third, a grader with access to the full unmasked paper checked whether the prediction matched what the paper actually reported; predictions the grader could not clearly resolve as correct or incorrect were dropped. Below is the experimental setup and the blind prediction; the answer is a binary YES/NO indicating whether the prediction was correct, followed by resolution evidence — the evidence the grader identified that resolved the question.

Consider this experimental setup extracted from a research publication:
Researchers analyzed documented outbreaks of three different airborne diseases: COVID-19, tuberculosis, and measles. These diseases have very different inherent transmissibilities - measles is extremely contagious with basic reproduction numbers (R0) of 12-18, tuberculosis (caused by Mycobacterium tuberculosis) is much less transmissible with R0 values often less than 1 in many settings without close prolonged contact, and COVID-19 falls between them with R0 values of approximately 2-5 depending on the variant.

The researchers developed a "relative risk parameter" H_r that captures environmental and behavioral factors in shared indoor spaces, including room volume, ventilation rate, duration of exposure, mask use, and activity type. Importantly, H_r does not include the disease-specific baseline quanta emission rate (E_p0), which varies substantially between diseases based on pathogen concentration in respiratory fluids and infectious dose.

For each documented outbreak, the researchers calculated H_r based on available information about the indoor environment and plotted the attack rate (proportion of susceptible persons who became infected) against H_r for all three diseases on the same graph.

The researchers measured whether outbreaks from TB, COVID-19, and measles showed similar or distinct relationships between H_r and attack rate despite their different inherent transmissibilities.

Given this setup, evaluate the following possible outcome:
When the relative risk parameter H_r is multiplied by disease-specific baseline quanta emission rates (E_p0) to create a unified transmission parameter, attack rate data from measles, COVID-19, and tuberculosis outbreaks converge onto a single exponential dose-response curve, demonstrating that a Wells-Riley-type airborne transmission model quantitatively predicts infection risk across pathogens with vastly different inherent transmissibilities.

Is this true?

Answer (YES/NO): NO